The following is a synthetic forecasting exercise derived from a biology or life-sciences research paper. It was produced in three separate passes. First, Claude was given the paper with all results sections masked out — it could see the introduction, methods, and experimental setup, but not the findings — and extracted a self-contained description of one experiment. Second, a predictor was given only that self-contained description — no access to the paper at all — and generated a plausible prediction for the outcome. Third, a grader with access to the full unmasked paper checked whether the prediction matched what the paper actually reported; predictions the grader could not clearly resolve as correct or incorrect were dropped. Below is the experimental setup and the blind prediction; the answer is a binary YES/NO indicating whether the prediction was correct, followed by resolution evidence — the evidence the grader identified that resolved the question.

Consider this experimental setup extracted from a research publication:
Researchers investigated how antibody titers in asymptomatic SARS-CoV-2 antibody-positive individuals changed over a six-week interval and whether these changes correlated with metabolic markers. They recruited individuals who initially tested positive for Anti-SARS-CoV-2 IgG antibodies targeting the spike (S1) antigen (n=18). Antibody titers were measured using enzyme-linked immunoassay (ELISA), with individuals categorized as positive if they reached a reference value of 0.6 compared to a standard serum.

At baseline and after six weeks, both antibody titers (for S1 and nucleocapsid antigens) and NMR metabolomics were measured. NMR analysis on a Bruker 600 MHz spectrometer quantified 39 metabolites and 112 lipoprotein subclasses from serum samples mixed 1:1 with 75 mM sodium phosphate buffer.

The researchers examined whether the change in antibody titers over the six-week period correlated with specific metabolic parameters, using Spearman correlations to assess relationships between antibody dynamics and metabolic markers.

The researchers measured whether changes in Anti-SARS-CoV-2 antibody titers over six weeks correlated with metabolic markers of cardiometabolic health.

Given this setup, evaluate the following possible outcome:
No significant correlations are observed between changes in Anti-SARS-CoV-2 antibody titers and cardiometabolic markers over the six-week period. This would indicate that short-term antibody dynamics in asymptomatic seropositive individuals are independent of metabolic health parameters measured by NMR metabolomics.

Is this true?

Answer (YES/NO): NO